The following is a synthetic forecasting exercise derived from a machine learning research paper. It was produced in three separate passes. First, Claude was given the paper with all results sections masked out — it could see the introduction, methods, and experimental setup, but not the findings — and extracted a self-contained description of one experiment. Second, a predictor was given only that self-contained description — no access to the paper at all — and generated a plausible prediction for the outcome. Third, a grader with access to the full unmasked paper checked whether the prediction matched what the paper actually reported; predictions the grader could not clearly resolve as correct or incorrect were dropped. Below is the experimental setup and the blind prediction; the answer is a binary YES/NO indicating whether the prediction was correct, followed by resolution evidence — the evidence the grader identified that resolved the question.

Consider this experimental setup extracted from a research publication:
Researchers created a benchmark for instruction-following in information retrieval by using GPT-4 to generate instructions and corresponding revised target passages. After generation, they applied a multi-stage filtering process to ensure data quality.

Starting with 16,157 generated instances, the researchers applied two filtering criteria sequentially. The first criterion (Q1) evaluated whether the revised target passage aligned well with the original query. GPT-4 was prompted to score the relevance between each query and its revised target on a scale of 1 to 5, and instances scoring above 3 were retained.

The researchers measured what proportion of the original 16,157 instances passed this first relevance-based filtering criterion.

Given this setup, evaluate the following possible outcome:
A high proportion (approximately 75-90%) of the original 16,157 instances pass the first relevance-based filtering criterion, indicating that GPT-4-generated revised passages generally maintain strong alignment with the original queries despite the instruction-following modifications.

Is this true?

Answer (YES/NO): NO